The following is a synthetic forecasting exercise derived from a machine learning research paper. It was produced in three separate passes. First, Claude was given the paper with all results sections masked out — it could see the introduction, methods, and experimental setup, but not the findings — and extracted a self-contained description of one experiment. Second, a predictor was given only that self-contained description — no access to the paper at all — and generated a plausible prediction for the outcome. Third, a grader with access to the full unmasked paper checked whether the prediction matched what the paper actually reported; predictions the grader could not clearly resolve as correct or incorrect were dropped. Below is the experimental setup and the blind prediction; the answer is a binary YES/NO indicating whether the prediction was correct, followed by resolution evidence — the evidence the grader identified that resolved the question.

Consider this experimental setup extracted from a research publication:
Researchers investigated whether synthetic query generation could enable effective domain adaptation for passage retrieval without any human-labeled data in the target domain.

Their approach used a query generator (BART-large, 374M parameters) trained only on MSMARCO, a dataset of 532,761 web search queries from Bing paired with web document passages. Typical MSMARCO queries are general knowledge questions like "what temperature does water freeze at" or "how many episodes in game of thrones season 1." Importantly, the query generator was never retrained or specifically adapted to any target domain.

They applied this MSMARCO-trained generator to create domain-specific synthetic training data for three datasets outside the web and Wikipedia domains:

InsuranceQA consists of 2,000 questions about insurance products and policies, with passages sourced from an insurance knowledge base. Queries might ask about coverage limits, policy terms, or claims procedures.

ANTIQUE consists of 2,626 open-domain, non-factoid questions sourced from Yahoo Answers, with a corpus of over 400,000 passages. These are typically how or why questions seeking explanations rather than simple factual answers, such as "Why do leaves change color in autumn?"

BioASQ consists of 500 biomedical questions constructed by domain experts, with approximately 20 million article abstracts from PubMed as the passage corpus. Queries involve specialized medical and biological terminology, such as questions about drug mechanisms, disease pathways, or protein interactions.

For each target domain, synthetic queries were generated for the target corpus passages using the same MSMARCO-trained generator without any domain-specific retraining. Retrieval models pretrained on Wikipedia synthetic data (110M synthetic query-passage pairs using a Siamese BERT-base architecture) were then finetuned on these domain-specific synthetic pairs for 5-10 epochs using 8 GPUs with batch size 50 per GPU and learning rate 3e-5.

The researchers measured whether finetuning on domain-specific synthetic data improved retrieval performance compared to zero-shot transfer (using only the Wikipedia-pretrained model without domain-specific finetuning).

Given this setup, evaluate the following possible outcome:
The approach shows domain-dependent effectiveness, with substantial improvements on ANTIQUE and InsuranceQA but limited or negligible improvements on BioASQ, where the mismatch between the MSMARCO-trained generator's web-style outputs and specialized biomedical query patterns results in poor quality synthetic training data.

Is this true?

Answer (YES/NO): NO